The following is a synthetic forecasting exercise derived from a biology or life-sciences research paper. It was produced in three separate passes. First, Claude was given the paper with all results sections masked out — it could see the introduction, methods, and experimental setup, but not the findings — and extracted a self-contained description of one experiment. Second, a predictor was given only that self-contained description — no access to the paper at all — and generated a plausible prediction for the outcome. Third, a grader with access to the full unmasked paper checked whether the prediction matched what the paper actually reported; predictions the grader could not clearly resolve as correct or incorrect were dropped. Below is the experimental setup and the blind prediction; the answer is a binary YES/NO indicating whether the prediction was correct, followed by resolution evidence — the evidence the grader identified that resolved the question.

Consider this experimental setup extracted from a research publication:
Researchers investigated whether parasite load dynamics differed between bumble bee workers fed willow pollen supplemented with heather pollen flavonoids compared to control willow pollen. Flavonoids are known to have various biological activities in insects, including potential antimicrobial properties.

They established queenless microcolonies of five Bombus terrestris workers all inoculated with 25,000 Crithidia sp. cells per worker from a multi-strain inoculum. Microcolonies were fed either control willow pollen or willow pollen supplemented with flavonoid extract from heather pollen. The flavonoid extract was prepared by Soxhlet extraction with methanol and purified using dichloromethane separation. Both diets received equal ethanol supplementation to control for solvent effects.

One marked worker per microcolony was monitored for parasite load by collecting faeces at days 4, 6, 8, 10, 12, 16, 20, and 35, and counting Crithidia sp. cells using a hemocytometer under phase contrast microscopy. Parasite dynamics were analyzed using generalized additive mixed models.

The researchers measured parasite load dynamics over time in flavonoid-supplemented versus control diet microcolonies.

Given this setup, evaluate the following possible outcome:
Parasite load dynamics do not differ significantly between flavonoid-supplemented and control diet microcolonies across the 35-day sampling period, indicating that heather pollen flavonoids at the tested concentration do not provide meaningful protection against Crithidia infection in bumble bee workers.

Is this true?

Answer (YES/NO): NO